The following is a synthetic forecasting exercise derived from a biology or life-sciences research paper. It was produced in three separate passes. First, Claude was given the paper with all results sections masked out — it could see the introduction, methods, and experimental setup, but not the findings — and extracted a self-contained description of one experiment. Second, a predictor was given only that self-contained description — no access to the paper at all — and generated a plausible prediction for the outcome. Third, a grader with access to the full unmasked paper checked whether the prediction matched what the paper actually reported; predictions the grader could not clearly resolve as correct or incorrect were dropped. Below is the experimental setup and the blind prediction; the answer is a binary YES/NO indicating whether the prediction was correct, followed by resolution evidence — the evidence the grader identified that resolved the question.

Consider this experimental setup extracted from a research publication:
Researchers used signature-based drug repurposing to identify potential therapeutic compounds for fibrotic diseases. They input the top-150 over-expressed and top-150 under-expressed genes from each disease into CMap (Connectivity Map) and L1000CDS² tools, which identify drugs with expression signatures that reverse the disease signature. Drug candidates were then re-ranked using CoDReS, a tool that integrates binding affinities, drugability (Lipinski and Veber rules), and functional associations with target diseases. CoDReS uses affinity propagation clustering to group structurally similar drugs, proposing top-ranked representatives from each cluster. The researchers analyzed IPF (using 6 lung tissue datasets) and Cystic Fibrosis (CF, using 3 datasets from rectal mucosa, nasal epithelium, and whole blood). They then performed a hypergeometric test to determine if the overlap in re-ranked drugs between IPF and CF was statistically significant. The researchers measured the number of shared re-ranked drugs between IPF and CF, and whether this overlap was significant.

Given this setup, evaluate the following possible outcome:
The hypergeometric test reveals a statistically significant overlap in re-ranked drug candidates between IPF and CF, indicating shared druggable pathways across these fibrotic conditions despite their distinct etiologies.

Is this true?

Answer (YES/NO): YES